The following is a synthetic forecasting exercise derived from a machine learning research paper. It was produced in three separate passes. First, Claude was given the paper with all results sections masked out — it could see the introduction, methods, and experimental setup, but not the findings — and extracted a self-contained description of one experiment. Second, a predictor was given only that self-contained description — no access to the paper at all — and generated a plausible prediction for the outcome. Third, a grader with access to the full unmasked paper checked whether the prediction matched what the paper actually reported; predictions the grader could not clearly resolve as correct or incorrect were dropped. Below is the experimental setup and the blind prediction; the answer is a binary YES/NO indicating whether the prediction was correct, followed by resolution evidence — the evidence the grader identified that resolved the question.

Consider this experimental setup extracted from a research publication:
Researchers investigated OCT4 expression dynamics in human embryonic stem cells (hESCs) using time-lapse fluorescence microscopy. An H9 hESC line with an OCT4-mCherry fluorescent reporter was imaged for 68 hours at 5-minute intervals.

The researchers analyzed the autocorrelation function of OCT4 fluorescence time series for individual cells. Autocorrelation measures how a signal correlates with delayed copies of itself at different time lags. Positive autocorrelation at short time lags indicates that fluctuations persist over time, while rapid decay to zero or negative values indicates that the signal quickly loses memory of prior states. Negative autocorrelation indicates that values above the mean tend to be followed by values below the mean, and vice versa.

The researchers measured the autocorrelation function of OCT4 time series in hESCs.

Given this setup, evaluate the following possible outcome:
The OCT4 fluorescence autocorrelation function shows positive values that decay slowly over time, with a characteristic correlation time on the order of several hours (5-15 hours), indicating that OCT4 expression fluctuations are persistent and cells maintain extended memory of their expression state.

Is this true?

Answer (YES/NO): NO